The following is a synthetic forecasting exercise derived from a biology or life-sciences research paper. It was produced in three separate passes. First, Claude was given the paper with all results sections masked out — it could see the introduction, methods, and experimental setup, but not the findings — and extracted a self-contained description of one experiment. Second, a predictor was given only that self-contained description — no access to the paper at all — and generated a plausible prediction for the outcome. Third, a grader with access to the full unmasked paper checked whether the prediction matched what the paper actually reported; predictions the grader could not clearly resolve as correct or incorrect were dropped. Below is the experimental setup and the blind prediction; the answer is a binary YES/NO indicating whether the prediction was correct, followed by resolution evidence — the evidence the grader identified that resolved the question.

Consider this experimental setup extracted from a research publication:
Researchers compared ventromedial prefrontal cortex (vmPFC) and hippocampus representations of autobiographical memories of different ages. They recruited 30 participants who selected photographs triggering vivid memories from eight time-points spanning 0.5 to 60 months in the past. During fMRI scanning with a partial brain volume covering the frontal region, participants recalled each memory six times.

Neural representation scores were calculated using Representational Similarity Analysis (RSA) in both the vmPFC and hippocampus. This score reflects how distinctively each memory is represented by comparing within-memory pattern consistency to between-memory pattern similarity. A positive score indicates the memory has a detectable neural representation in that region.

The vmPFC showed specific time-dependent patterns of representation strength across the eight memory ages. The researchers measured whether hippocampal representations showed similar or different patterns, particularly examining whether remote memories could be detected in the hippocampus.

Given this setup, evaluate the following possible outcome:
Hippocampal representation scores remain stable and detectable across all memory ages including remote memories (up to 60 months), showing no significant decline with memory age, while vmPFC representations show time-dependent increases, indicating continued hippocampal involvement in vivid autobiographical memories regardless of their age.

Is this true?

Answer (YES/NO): NO